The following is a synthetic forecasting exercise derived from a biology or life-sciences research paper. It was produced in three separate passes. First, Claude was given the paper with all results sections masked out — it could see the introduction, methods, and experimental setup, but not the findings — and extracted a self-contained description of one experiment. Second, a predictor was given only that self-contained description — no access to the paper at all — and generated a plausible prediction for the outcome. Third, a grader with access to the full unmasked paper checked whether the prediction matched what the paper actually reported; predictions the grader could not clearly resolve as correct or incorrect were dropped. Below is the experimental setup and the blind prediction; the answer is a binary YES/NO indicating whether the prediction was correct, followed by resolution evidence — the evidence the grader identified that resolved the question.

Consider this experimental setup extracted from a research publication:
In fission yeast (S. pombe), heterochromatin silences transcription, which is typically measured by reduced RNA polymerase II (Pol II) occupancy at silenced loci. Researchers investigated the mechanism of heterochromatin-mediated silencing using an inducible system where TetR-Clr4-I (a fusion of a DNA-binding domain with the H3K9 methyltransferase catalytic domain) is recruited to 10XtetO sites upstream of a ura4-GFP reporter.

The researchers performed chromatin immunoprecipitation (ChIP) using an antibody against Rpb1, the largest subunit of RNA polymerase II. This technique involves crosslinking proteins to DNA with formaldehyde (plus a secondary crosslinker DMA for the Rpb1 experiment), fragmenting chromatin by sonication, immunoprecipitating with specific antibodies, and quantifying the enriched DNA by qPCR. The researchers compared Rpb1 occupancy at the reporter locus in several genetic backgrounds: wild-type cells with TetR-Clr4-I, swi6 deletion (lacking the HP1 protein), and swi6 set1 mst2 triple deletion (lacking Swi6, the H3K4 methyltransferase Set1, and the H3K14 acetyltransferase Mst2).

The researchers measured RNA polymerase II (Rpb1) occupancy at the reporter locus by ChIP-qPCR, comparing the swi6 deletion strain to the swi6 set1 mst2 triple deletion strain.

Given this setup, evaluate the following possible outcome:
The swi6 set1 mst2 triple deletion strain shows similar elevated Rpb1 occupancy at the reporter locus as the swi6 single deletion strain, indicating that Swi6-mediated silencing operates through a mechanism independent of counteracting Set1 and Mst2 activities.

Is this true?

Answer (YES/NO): NO